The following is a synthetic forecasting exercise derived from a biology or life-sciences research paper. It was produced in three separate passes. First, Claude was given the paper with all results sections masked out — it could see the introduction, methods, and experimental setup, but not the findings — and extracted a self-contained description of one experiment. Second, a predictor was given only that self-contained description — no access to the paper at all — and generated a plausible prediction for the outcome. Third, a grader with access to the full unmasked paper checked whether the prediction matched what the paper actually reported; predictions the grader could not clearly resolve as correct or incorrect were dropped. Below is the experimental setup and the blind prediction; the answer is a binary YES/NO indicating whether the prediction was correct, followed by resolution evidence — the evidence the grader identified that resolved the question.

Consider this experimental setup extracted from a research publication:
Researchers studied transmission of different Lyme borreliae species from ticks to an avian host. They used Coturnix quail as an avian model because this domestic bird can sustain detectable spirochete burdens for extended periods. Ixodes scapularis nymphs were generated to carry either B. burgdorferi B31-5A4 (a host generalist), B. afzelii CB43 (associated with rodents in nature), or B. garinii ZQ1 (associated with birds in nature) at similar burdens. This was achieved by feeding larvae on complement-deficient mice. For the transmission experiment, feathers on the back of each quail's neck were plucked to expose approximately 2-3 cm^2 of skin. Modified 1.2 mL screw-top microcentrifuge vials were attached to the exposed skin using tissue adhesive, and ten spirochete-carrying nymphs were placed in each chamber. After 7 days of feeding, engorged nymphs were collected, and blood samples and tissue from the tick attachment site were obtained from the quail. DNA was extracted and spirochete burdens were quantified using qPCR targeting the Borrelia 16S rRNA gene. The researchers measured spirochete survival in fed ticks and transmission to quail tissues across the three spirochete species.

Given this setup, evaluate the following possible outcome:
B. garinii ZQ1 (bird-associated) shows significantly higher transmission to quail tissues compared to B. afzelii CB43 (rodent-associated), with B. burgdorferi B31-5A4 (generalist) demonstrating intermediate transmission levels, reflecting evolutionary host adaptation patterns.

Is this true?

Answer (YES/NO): NO